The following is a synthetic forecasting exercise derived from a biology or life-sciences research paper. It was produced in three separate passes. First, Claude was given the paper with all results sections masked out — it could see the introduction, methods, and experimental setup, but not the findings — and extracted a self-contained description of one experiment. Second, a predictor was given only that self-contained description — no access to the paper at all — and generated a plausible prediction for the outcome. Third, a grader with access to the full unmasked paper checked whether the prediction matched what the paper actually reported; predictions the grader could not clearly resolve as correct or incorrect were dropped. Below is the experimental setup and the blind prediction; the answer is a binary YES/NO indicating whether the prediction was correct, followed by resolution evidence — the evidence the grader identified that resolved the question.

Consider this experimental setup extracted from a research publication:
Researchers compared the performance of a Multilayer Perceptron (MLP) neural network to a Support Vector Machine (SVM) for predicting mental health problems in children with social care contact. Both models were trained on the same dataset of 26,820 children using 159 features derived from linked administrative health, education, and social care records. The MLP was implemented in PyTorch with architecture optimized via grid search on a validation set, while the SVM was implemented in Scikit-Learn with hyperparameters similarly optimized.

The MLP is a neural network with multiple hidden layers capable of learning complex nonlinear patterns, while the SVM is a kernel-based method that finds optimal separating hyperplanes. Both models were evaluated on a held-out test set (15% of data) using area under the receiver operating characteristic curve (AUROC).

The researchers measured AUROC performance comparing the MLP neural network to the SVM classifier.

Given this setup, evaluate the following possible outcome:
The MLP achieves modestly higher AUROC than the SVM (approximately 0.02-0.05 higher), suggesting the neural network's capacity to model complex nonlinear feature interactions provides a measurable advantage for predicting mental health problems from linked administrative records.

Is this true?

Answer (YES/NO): NO